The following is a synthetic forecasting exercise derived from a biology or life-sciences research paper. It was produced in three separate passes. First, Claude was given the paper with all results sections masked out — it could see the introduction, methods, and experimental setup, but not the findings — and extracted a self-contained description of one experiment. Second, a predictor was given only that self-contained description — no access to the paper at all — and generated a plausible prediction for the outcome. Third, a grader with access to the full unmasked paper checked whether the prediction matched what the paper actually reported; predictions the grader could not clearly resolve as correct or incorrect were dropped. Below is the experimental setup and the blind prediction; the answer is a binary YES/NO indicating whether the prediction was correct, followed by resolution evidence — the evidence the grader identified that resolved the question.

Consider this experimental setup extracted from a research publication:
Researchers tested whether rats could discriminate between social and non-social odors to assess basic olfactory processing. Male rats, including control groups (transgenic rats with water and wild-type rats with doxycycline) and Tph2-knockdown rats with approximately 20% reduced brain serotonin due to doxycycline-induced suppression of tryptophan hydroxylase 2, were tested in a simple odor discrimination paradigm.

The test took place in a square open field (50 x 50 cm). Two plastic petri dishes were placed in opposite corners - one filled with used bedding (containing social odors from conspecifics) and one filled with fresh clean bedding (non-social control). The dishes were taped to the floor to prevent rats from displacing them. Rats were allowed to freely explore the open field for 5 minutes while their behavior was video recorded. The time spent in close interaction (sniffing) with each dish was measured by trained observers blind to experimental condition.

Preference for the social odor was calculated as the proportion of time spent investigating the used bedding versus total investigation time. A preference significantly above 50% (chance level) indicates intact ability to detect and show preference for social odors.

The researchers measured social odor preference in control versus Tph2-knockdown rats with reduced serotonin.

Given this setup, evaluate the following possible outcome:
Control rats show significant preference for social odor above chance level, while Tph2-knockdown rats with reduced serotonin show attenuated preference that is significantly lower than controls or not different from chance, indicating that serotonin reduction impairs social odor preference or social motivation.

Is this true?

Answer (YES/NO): NO